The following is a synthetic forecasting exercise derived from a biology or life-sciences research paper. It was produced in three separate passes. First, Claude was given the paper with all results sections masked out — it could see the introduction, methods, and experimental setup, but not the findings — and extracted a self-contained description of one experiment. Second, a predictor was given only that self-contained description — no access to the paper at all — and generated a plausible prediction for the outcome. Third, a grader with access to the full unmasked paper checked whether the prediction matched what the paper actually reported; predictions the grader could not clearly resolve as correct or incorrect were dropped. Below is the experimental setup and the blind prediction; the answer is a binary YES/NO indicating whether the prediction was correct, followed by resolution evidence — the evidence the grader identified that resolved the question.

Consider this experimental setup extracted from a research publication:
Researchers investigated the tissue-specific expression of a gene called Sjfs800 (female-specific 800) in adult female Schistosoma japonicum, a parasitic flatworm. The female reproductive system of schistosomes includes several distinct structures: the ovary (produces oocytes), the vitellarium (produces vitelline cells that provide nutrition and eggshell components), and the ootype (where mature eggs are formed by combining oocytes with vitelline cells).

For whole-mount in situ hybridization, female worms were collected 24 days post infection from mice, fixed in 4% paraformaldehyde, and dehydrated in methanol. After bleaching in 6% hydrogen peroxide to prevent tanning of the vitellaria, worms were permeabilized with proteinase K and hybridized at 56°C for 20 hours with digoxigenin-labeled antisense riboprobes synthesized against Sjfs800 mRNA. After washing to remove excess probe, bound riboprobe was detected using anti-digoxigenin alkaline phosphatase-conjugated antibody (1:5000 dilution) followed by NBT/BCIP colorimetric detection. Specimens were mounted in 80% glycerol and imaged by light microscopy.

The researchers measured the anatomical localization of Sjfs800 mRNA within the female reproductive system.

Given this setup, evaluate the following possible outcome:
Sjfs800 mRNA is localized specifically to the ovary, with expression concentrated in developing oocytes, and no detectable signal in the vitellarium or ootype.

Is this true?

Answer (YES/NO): NO